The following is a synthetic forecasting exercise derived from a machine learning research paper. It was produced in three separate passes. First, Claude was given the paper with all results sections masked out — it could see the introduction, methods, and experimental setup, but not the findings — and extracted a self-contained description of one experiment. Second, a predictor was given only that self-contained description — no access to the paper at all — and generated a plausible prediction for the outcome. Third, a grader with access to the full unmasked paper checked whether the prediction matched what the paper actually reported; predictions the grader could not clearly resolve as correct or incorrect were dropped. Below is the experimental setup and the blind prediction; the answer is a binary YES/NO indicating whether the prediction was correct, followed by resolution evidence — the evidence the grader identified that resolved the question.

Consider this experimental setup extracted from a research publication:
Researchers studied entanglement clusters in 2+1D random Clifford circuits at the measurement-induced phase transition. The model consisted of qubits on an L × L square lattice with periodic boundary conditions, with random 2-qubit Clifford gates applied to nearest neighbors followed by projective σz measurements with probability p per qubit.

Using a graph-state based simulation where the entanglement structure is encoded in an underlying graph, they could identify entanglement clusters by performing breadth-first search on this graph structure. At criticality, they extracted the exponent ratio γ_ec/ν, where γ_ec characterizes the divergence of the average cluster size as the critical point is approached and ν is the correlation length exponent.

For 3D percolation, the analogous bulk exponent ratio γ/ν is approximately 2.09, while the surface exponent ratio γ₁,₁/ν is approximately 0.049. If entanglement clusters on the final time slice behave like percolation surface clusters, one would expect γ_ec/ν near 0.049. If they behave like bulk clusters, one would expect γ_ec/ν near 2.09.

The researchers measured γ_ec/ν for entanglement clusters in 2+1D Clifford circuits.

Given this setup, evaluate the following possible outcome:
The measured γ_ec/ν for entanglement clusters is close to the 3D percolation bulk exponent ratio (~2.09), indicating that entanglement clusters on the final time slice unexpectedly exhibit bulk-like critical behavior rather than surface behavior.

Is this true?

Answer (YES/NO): NO